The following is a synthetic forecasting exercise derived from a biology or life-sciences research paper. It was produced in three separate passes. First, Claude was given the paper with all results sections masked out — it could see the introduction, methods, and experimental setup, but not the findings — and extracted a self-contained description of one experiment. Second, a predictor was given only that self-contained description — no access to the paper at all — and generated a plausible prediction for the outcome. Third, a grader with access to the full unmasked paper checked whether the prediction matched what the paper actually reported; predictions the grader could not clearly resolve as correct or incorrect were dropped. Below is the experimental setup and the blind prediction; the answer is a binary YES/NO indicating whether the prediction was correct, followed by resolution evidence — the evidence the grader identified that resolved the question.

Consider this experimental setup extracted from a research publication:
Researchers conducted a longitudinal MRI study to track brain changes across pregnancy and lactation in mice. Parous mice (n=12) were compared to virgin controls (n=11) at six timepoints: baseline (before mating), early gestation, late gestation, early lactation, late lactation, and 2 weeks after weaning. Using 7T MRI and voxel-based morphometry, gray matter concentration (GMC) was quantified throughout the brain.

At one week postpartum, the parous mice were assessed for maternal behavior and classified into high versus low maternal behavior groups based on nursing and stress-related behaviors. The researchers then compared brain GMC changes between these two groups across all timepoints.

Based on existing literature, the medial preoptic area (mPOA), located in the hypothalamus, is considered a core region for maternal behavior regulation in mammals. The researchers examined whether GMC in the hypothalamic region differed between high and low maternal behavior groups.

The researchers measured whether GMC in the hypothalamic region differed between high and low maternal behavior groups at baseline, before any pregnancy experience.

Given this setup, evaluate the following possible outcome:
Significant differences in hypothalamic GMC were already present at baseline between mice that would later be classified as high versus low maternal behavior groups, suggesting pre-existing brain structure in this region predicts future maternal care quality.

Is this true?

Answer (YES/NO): NO